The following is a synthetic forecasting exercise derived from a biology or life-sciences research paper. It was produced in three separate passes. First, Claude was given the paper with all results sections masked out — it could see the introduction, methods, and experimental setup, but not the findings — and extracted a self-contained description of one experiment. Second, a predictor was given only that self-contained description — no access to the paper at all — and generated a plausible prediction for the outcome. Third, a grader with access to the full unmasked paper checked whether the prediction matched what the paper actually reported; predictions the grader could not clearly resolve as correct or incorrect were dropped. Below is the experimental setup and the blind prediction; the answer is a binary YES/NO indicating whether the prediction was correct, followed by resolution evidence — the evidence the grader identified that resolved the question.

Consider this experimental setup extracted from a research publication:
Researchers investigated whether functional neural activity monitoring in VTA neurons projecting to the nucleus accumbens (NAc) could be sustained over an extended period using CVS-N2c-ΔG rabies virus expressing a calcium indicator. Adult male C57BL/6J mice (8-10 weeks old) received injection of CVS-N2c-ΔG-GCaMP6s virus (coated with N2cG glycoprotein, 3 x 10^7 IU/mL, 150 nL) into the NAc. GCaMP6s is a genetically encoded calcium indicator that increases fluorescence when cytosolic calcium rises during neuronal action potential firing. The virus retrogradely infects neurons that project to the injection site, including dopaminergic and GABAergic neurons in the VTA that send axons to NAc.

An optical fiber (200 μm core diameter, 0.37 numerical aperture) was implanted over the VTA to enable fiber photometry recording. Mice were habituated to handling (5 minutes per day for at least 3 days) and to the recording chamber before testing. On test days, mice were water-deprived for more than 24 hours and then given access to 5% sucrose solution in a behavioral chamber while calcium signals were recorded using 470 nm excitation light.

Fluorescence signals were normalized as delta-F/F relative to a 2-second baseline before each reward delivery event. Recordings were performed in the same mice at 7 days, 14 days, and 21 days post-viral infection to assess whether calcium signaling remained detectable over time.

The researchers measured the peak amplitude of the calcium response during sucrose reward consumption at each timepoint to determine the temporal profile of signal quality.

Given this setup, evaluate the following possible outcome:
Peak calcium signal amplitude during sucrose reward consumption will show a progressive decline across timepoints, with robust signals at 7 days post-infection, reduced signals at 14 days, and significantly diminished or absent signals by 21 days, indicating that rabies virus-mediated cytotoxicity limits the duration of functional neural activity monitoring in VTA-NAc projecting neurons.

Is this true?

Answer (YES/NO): NO